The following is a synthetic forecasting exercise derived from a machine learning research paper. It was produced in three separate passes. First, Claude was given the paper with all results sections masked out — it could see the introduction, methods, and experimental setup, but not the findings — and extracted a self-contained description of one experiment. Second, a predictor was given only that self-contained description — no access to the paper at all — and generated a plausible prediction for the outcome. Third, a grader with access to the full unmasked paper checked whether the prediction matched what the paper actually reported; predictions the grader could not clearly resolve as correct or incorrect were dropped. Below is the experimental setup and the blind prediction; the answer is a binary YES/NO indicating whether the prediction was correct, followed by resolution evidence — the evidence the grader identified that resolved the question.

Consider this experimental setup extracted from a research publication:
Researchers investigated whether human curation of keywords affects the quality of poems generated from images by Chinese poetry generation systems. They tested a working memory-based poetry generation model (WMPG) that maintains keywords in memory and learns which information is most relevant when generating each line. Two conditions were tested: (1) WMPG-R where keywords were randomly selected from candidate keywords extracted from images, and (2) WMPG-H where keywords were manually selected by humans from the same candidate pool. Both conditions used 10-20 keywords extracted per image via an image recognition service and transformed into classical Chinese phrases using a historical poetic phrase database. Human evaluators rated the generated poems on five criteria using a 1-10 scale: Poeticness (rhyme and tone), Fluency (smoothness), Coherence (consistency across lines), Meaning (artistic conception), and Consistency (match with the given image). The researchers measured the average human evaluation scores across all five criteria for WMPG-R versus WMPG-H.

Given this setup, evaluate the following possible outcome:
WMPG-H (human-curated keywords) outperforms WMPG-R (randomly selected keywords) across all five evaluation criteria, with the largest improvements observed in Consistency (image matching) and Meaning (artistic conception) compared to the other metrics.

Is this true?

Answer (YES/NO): YES